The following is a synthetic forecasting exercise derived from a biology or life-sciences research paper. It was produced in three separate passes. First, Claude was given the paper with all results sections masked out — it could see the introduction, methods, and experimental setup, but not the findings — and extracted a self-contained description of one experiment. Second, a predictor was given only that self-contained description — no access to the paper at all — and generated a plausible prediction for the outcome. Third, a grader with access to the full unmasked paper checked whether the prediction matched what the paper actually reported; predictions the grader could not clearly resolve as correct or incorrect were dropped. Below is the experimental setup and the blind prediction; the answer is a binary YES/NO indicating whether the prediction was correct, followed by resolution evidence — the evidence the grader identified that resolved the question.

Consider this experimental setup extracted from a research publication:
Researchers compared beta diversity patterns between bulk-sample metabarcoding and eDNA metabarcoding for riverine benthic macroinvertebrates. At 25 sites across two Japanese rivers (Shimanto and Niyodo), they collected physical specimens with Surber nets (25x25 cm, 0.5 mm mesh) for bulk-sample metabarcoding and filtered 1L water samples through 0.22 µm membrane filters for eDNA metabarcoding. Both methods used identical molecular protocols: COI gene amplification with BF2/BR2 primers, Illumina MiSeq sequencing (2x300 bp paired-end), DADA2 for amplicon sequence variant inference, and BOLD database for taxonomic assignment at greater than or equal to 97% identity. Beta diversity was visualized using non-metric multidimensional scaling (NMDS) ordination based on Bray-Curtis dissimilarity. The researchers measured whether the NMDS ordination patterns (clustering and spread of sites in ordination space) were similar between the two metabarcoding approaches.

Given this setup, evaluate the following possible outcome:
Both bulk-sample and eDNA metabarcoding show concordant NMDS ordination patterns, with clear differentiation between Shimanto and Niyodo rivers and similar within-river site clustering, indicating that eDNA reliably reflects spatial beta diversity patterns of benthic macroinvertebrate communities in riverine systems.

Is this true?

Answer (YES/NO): NO